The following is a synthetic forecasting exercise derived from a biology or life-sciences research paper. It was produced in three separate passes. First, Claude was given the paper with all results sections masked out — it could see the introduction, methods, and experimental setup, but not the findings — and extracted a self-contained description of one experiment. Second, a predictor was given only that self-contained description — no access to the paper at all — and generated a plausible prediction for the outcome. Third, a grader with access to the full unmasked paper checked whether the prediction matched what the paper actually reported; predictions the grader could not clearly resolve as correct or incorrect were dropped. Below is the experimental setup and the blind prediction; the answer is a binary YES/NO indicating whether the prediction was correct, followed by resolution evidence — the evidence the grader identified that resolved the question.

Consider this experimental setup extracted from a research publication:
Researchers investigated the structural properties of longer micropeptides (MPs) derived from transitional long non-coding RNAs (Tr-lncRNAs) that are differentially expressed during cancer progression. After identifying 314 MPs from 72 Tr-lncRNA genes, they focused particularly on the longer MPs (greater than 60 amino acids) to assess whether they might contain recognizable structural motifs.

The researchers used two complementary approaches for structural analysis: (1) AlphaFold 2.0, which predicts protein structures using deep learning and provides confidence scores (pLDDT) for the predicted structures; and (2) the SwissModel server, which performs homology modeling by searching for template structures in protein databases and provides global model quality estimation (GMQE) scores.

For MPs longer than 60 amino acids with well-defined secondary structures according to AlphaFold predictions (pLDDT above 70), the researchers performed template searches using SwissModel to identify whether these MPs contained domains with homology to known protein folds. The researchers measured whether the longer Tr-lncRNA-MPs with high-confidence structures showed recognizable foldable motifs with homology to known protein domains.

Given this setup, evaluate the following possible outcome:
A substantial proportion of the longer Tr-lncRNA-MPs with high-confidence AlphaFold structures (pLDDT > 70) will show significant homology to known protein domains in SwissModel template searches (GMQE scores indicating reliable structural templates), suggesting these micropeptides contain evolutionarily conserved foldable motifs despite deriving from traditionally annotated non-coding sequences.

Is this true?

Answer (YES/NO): YES